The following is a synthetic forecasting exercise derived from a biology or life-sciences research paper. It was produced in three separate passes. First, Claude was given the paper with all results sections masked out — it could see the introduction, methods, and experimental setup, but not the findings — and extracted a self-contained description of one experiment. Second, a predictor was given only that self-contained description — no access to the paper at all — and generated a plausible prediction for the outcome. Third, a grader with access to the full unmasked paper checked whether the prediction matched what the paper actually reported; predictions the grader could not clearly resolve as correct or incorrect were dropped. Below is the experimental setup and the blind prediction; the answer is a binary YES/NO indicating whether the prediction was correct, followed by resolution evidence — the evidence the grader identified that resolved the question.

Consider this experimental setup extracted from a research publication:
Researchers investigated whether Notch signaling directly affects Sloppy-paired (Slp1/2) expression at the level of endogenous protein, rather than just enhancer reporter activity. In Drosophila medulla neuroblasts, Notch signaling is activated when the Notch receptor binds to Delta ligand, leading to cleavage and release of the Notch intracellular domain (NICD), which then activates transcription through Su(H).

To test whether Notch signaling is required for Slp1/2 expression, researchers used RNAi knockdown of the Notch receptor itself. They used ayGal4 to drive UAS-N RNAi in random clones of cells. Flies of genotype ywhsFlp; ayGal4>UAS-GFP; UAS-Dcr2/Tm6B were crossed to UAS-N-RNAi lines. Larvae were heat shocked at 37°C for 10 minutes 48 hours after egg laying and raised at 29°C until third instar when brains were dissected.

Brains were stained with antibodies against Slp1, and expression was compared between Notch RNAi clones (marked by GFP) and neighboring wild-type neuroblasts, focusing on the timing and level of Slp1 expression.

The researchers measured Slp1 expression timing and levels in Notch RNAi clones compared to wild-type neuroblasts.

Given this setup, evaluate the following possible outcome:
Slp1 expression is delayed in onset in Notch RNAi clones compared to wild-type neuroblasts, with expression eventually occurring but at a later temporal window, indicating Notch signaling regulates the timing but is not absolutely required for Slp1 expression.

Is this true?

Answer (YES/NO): YES